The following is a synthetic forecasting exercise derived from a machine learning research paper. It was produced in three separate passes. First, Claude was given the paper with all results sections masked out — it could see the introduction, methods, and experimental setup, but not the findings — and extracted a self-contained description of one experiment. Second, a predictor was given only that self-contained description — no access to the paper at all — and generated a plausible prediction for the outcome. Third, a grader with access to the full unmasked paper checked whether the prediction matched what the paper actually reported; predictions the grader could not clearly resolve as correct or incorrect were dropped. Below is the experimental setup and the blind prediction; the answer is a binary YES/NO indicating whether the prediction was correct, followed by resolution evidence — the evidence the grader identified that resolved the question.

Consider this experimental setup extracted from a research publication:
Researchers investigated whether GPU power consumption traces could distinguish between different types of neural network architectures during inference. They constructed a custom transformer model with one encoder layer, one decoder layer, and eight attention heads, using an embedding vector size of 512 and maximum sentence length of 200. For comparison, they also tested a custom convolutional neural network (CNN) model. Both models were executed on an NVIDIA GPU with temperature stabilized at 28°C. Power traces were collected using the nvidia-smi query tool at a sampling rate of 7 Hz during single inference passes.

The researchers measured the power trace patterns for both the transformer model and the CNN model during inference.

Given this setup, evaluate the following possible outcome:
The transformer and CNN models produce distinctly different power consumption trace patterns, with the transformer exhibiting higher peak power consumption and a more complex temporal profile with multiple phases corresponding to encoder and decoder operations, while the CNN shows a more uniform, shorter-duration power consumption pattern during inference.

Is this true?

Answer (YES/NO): NO